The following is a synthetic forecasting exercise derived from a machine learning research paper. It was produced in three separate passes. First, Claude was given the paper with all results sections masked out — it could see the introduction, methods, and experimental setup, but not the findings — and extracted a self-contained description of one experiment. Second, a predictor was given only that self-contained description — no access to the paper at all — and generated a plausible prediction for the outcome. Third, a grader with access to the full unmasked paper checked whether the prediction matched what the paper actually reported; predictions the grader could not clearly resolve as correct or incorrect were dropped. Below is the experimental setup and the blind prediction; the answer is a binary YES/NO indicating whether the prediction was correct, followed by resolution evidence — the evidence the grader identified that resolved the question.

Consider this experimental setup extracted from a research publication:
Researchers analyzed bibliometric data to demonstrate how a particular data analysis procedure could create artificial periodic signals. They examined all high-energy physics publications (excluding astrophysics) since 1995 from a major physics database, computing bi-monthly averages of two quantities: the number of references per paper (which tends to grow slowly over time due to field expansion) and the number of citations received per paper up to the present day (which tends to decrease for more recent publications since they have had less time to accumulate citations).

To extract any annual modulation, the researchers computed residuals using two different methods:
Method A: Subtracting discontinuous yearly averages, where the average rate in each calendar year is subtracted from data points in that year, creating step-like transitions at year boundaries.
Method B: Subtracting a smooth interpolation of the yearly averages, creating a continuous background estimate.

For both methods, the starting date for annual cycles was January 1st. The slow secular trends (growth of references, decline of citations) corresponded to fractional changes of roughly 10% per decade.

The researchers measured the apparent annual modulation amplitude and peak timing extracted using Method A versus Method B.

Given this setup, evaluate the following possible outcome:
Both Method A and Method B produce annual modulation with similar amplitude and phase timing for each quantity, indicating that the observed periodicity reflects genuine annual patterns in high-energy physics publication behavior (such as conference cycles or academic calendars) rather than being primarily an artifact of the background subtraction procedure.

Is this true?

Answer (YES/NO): NO